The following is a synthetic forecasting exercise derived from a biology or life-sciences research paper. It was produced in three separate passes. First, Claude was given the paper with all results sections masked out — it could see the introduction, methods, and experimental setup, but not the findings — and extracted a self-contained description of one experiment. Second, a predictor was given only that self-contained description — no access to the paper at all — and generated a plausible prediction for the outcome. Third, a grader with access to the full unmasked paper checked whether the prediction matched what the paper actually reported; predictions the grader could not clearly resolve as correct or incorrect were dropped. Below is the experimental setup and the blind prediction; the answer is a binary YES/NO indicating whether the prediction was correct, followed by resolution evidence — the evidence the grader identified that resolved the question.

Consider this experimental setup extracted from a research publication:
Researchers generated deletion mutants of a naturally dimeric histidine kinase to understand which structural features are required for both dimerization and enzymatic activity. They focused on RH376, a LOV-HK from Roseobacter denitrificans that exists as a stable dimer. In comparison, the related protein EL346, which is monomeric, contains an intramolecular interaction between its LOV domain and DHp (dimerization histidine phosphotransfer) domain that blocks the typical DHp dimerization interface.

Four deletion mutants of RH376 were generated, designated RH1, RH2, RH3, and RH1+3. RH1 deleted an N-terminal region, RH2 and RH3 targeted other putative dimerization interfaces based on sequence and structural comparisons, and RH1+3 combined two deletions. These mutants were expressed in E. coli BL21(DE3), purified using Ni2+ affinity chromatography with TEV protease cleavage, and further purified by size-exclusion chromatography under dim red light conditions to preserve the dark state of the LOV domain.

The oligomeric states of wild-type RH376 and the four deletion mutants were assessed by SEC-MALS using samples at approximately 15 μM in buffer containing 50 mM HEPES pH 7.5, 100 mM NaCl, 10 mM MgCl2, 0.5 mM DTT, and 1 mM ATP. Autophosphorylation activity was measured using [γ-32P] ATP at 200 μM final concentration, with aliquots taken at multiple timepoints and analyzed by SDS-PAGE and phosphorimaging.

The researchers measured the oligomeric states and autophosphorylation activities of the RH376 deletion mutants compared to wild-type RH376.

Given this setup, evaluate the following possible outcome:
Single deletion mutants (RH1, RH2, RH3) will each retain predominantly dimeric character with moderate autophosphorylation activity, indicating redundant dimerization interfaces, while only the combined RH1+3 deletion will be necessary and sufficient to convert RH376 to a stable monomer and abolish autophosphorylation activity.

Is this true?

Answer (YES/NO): NO